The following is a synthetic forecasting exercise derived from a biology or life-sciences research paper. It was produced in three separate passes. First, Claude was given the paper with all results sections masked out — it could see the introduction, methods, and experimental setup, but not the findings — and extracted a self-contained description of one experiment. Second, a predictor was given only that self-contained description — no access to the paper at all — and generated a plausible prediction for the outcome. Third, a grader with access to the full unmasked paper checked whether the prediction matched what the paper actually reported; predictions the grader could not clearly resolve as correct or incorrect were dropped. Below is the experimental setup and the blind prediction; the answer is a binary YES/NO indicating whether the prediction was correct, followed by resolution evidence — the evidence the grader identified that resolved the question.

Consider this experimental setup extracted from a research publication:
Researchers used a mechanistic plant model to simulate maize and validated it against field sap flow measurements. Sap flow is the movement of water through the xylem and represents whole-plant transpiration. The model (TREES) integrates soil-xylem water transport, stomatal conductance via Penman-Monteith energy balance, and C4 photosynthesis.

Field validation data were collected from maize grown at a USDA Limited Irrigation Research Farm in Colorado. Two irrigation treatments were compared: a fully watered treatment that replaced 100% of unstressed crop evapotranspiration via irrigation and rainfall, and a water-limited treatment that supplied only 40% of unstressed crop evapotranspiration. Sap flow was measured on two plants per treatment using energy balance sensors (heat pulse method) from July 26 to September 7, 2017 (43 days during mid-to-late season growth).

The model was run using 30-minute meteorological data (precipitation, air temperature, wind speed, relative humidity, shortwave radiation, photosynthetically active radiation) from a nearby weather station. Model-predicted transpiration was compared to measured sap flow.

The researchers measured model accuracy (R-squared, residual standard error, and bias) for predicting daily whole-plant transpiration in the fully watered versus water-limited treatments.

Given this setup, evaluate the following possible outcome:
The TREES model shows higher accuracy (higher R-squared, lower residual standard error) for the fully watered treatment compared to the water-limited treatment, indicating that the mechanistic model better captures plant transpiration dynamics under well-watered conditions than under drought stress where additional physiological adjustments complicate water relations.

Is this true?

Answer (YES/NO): NO